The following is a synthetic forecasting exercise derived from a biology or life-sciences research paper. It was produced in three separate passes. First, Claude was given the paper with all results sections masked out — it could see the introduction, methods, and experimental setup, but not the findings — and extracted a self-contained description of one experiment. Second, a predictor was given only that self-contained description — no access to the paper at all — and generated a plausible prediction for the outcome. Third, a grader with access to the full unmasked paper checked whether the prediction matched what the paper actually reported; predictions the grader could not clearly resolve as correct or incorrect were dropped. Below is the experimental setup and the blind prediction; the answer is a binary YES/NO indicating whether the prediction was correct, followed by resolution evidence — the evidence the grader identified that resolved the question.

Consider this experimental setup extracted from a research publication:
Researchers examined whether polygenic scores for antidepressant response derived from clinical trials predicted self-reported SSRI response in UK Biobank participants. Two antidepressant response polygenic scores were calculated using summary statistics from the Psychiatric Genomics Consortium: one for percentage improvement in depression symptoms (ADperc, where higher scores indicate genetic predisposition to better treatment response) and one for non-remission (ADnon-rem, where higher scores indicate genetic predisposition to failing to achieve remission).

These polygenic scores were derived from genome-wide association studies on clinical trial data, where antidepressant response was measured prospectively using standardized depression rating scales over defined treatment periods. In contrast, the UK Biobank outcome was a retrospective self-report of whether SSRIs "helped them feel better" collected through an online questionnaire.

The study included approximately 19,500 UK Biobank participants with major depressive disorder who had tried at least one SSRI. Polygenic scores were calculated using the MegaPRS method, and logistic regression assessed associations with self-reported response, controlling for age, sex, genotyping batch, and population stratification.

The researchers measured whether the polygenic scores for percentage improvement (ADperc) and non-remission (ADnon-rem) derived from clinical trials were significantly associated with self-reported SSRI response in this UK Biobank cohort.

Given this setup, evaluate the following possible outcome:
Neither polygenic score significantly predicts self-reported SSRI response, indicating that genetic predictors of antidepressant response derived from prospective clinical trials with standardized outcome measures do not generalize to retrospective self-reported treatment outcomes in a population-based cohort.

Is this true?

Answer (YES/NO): NO